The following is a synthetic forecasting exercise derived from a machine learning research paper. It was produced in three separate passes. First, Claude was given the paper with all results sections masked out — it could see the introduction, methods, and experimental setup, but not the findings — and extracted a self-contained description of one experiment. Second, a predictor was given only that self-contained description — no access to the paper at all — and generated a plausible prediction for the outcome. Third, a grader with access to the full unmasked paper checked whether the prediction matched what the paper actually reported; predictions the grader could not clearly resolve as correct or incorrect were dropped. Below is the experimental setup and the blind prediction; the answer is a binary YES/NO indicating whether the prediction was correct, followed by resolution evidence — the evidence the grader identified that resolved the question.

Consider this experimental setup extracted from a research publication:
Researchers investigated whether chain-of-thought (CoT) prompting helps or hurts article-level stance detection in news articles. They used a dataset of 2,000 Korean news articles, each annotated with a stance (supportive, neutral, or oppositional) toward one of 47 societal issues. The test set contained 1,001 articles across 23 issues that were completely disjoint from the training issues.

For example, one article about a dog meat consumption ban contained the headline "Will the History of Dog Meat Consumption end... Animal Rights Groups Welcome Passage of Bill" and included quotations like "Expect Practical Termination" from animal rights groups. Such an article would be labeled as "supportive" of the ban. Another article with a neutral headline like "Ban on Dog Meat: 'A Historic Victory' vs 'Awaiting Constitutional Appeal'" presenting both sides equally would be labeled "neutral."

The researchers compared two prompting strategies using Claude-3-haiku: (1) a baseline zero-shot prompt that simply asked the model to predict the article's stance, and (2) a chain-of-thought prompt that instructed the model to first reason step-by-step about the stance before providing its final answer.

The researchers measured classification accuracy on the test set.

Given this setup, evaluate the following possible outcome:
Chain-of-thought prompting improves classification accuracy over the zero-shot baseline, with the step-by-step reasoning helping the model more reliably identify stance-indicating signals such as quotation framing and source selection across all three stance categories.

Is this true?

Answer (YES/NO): NO